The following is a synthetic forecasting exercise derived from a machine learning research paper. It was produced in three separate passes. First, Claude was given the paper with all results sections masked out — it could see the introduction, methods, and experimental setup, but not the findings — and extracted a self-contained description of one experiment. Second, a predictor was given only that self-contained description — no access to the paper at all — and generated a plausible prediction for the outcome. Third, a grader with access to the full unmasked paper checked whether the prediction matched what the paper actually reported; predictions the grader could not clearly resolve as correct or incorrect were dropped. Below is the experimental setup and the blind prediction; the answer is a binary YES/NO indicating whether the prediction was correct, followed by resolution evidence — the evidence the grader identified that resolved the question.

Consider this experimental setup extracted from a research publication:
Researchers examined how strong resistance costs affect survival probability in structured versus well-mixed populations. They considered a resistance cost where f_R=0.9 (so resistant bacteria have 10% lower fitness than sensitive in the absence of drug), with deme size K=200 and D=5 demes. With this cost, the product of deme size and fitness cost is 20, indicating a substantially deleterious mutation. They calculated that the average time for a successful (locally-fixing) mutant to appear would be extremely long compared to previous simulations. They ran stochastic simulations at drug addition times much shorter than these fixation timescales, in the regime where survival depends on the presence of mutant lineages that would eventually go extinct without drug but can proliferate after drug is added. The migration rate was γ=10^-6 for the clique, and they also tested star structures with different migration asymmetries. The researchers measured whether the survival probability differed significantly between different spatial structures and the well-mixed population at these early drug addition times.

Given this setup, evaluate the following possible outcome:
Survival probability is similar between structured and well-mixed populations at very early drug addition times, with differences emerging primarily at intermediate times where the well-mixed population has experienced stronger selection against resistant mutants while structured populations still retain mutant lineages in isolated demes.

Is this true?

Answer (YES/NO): YES